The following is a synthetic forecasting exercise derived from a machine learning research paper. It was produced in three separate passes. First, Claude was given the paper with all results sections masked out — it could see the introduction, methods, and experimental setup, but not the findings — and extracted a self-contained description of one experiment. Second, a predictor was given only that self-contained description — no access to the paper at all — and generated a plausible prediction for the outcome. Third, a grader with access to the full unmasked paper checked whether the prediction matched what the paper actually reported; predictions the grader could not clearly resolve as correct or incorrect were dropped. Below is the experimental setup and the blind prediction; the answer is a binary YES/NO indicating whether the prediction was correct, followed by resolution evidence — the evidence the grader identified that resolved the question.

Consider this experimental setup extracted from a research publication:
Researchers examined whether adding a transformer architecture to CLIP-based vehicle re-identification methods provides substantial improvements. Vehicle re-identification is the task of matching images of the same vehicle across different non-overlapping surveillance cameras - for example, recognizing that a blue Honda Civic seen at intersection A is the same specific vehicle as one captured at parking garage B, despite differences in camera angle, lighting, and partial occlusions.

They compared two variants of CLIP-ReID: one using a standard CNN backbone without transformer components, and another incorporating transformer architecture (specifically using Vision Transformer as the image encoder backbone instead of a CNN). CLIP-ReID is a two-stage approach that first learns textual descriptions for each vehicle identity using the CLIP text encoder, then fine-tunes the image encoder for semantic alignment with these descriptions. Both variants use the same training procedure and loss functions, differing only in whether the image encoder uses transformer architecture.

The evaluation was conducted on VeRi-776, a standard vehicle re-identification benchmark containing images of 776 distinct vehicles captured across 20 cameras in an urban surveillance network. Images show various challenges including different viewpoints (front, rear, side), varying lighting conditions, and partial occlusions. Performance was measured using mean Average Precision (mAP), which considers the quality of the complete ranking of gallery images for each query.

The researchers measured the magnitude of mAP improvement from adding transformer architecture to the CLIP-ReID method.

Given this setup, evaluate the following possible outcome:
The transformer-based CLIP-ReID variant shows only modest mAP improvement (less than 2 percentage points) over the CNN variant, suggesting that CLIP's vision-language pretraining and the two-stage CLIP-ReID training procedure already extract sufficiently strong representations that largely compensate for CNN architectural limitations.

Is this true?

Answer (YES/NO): NO